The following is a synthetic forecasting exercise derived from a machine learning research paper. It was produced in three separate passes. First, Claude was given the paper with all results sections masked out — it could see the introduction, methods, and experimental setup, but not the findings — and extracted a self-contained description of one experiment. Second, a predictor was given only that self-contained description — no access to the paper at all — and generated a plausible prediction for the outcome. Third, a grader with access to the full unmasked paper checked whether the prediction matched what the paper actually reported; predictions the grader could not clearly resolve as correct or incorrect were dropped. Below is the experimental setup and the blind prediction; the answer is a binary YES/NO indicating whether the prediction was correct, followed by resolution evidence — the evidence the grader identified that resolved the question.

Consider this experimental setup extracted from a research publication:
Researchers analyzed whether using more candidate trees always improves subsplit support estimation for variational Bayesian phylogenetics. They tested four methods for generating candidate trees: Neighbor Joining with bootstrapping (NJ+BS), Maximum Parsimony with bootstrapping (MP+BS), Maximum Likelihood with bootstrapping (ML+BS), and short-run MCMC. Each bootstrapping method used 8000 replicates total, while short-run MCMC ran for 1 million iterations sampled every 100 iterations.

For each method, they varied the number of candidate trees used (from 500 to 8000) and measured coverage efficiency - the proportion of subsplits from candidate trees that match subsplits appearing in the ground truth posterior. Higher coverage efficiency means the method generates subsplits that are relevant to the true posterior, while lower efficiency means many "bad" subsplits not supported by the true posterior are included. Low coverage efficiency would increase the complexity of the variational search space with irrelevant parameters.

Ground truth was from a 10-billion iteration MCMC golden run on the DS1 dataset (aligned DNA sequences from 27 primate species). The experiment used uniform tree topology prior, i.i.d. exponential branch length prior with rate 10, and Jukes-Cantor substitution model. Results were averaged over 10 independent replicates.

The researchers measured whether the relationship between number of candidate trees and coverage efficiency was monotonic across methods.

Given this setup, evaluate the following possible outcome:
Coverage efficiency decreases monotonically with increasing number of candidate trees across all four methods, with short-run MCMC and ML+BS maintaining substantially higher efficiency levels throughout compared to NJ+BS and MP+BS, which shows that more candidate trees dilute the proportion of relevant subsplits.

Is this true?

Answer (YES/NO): NO